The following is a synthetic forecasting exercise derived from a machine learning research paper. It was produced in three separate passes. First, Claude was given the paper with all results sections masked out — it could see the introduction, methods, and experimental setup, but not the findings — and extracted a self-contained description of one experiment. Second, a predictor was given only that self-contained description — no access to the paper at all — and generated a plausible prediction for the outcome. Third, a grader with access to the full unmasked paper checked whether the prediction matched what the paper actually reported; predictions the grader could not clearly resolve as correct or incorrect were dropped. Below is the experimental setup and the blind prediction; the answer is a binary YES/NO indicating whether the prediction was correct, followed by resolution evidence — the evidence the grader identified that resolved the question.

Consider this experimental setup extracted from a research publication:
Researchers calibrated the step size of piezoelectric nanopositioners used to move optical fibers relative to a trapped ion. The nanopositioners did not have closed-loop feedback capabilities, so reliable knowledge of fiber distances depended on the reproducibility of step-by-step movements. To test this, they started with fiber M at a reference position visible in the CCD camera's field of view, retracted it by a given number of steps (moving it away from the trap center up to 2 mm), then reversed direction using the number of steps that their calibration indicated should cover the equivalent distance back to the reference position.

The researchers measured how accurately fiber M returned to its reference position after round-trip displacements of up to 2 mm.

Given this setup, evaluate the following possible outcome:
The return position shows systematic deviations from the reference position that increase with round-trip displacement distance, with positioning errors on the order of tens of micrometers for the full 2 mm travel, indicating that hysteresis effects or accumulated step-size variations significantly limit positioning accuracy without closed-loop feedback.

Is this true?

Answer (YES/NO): NO